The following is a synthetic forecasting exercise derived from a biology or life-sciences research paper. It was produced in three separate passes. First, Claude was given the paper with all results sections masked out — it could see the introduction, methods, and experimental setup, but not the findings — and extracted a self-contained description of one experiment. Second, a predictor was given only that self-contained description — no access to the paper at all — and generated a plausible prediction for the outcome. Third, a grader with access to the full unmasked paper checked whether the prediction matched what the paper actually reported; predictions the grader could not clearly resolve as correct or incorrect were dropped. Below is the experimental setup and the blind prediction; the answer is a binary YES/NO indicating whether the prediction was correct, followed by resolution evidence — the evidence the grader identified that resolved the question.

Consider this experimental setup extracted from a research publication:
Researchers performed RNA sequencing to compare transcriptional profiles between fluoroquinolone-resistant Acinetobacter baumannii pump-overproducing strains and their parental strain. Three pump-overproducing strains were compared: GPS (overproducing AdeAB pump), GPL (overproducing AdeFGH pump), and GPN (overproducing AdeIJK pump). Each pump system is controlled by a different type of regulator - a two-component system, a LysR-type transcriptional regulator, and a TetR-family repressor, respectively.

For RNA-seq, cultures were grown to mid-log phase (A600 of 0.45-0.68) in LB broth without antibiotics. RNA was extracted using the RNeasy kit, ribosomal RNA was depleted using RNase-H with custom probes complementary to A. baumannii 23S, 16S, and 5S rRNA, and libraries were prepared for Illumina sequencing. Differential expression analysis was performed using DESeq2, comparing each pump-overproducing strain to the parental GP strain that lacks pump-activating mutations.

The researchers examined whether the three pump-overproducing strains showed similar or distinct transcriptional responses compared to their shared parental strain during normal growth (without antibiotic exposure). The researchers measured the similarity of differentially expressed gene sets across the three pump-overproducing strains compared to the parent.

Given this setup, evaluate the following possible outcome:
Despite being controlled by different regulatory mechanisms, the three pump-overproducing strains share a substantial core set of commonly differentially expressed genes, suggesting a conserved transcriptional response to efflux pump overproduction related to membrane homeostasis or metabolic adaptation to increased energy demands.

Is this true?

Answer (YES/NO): NO